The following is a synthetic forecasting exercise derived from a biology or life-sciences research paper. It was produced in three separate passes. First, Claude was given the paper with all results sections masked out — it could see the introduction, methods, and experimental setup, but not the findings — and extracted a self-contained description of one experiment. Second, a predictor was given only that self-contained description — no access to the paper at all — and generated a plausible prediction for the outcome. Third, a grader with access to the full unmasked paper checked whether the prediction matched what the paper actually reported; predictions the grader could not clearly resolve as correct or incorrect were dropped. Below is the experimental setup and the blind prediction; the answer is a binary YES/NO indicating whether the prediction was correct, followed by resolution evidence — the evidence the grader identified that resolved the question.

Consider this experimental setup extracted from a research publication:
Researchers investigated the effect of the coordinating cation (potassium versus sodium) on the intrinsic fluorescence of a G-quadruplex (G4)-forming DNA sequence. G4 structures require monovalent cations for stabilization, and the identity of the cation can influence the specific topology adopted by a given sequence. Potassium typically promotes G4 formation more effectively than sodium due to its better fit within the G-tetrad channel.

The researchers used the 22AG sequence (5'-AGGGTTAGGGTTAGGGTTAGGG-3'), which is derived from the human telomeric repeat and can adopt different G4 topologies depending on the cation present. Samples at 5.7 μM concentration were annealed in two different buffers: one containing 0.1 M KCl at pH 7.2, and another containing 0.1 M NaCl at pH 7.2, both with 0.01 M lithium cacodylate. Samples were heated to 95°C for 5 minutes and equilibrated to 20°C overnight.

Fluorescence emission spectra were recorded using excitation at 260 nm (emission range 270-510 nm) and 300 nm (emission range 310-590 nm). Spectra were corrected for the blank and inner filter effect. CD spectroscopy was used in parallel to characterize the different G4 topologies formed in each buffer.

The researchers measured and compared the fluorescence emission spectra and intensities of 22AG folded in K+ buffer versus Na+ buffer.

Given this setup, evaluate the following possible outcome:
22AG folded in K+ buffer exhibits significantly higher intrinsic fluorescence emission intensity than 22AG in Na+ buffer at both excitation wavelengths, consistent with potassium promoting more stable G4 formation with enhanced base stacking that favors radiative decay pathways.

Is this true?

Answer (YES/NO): NO